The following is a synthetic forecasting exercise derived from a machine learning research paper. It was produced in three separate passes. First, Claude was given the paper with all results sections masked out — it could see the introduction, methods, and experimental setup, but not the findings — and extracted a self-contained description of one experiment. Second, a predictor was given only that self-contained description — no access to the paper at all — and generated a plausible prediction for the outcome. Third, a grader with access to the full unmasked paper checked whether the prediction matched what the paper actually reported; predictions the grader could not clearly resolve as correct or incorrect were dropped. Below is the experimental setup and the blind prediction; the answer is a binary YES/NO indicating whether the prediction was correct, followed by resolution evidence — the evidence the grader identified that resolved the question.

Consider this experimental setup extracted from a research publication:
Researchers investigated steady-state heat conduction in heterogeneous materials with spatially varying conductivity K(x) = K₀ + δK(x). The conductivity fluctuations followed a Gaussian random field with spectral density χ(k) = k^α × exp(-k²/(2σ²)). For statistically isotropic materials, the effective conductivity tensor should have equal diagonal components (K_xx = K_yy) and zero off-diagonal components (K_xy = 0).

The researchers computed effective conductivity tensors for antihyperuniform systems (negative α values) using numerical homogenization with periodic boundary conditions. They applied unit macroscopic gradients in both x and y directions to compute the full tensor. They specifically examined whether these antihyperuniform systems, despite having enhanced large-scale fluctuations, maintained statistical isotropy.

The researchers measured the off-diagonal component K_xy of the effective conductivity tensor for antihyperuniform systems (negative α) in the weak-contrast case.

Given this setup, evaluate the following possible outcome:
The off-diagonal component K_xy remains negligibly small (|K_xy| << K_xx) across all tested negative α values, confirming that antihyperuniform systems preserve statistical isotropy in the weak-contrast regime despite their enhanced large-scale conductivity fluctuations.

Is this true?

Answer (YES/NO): YES